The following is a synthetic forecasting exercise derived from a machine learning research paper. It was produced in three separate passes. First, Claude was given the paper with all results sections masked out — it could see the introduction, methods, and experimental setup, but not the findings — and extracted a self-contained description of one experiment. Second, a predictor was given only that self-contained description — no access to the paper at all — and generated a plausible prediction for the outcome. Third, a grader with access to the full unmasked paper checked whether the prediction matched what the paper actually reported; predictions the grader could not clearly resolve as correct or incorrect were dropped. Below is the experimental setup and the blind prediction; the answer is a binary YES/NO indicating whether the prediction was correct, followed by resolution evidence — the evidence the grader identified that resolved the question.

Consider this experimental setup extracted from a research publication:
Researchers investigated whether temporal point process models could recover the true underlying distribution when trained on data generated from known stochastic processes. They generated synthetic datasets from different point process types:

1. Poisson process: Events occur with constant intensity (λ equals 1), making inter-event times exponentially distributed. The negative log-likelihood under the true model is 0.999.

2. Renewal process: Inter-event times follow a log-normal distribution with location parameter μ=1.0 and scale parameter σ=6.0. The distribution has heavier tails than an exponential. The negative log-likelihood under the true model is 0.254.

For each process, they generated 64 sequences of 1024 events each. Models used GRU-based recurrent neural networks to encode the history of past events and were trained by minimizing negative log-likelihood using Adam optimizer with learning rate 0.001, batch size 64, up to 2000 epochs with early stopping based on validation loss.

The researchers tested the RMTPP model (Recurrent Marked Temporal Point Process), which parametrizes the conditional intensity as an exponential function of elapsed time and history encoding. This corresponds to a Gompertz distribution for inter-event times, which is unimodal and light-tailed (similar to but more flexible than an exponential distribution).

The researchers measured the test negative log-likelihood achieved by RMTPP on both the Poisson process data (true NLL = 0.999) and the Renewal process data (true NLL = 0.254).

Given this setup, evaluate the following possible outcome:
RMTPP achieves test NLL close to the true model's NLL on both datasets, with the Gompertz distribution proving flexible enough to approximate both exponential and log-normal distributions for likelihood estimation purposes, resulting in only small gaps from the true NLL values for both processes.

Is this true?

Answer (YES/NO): NO